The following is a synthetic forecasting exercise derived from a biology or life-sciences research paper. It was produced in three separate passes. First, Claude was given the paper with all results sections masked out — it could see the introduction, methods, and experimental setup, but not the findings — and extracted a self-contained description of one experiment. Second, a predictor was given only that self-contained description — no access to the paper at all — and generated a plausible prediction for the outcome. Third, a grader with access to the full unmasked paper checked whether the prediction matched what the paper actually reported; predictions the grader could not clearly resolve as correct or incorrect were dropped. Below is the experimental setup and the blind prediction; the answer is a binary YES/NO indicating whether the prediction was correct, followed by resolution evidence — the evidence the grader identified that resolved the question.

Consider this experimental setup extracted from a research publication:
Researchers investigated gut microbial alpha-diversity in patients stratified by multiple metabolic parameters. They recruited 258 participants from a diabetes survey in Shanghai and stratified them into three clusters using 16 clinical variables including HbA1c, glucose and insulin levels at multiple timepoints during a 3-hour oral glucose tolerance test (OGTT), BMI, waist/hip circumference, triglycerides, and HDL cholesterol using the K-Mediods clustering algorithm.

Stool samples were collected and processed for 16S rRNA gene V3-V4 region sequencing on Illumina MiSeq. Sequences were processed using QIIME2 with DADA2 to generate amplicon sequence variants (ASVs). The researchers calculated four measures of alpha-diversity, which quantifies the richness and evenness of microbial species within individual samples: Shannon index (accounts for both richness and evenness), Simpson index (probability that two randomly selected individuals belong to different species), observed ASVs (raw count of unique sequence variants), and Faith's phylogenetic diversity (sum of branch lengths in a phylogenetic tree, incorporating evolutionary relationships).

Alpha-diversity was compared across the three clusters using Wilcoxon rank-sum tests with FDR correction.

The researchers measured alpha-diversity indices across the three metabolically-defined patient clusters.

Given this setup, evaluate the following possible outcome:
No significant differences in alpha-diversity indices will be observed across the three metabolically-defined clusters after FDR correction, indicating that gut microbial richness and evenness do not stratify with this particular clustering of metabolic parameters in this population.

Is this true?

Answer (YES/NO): YES